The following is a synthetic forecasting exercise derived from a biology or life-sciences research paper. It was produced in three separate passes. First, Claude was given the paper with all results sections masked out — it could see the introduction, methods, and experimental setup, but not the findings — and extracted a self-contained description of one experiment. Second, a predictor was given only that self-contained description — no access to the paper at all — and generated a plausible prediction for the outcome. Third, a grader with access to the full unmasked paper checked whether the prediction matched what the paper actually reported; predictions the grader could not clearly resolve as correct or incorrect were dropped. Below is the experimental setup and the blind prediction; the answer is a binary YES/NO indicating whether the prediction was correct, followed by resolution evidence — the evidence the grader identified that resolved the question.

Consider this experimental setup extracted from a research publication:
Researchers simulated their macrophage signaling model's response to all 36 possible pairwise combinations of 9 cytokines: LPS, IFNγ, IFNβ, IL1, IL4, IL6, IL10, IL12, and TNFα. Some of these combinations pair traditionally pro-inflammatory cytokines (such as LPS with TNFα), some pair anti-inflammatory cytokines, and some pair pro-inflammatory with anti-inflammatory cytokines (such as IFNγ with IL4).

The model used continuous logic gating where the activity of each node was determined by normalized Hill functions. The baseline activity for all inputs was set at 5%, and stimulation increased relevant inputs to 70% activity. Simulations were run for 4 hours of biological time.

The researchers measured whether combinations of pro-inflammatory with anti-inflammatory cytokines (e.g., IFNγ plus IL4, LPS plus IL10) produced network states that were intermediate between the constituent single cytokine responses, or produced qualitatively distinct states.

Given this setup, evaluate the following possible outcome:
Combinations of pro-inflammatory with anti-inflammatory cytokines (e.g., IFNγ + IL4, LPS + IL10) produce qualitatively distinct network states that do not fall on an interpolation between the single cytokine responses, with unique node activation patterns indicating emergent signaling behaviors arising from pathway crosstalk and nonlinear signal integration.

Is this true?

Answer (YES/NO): YES